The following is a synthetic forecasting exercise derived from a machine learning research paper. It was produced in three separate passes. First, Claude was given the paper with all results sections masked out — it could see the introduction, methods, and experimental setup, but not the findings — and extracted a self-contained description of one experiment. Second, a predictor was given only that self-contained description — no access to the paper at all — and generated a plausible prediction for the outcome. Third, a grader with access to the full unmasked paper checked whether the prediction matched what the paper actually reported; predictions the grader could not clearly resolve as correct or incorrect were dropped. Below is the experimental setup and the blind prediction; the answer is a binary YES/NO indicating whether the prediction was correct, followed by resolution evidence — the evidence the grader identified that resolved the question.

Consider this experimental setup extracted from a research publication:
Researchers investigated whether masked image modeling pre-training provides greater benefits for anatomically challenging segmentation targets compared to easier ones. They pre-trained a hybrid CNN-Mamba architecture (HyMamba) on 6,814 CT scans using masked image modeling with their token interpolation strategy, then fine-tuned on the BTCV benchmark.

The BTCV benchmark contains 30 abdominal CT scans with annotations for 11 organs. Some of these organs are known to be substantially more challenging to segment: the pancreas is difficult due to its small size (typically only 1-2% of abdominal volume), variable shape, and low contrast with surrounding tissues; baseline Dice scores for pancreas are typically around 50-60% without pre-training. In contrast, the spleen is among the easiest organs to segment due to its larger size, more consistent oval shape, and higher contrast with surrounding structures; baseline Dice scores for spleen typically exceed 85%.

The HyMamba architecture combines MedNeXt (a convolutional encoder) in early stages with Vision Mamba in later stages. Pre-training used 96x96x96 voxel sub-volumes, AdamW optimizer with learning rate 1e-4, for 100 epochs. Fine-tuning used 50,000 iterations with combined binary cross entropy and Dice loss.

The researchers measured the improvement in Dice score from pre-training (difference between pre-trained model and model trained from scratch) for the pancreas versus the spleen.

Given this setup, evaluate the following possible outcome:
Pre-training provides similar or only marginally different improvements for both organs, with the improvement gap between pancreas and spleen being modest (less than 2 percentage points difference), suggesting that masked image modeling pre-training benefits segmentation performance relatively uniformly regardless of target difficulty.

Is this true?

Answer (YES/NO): NO